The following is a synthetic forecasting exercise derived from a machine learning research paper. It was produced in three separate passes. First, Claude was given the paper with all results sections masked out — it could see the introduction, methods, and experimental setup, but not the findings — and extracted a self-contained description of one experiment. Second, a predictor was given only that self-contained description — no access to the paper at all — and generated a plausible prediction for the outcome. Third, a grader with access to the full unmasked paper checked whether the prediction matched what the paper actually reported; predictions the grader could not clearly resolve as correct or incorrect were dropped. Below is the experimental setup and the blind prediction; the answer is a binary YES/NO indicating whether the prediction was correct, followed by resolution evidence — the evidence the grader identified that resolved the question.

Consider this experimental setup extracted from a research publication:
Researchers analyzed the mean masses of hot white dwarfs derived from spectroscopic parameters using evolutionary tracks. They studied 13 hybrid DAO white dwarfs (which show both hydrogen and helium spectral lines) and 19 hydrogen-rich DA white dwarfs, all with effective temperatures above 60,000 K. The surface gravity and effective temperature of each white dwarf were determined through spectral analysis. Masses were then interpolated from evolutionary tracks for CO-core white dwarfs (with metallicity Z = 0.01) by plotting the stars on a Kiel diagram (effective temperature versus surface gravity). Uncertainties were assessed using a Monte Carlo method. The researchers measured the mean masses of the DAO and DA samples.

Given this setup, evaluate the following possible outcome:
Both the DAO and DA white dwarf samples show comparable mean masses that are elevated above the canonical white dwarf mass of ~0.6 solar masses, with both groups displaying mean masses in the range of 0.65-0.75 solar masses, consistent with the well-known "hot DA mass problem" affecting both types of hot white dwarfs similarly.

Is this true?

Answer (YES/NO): NO